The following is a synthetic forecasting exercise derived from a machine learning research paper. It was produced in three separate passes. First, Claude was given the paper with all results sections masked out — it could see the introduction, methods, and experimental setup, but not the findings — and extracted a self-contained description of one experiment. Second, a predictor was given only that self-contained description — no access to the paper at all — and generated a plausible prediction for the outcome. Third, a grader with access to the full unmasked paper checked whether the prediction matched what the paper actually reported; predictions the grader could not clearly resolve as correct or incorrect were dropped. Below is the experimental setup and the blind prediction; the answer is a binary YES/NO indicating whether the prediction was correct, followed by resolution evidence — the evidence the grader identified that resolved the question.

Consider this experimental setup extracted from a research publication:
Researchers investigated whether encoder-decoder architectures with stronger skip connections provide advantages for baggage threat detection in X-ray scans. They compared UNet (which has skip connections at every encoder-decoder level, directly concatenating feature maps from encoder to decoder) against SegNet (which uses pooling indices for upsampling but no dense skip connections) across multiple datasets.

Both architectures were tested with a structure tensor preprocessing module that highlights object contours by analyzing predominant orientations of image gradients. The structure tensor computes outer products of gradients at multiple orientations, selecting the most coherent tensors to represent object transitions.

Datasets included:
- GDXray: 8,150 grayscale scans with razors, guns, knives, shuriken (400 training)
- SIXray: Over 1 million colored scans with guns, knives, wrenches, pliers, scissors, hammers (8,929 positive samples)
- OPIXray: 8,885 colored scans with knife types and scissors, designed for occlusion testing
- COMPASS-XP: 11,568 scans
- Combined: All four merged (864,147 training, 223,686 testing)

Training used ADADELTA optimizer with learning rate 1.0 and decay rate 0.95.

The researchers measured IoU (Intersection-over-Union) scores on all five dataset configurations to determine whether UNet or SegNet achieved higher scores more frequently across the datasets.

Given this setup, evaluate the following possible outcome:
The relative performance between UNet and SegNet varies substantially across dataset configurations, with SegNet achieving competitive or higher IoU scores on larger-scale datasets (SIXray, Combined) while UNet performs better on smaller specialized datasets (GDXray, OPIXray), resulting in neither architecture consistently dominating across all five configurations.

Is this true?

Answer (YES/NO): NO